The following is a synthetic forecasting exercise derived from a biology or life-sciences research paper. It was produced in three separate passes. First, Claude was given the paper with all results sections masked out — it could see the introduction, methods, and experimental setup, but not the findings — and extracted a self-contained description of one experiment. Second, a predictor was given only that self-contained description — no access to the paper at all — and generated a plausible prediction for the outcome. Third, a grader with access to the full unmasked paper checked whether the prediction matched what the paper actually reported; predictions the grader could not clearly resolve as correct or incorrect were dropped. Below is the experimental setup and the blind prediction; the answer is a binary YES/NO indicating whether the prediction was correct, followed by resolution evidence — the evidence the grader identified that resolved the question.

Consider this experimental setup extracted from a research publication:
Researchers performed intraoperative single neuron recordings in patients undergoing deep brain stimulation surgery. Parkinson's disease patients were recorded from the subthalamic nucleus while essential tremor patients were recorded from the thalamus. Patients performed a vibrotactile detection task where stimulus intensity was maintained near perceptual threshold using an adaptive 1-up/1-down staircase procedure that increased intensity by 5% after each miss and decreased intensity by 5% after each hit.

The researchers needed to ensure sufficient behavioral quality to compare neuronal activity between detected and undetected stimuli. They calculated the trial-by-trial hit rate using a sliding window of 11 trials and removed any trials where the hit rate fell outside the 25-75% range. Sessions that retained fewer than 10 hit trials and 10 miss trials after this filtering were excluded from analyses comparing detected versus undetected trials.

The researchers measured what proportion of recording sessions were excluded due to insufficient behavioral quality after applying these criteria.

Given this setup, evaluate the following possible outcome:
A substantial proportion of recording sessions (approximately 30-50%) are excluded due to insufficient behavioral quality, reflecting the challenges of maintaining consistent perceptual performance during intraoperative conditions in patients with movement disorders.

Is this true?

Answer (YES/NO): NO